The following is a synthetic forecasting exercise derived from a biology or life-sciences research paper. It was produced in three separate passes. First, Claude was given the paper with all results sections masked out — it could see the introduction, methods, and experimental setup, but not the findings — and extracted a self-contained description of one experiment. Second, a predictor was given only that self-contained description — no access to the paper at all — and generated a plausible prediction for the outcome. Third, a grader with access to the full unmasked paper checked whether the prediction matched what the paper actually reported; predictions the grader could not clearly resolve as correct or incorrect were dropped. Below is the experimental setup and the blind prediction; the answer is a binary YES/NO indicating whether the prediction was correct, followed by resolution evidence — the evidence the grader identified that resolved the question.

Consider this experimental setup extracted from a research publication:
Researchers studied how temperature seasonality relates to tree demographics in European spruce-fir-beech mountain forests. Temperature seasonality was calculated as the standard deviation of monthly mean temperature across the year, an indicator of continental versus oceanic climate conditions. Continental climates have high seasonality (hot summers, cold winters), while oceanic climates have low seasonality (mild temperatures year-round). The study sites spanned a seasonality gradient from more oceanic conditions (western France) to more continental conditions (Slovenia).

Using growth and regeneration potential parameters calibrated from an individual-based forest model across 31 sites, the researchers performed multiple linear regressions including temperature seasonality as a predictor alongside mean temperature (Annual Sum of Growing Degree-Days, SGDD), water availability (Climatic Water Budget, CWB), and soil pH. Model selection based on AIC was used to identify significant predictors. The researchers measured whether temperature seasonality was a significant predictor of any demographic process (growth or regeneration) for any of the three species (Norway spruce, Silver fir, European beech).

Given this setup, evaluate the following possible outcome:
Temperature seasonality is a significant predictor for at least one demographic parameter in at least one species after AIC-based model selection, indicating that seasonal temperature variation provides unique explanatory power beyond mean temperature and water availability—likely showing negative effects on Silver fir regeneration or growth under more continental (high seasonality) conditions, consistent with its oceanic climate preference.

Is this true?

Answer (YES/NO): NO